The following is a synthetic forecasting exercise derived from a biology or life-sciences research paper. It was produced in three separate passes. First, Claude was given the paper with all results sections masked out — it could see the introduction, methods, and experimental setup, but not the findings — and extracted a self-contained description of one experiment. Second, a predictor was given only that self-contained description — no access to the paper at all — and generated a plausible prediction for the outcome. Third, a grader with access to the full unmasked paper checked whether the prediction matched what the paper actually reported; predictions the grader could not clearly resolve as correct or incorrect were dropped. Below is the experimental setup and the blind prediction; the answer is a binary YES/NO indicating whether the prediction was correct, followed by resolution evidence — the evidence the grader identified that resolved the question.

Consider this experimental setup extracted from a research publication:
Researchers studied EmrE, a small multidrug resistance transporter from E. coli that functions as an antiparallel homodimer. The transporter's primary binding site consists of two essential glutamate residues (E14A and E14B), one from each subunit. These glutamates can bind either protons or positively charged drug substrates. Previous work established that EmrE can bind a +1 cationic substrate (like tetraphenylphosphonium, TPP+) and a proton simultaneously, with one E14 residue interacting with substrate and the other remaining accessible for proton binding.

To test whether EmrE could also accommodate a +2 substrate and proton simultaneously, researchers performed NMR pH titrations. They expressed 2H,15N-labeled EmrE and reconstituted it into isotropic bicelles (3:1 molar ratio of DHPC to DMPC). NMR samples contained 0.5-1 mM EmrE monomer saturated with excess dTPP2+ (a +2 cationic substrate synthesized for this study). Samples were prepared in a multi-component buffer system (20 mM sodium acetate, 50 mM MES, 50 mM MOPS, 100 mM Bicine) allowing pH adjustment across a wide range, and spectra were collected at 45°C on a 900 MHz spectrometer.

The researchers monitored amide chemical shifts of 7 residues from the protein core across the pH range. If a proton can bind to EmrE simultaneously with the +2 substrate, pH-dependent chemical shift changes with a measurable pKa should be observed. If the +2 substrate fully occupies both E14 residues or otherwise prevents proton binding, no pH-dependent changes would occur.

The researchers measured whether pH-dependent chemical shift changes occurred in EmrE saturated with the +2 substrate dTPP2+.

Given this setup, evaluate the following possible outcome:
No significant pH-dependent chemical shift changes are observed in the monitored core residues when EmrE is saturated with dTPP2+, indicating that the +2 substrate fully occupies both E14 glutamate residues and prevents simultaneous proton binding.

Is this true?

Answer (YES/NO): NO